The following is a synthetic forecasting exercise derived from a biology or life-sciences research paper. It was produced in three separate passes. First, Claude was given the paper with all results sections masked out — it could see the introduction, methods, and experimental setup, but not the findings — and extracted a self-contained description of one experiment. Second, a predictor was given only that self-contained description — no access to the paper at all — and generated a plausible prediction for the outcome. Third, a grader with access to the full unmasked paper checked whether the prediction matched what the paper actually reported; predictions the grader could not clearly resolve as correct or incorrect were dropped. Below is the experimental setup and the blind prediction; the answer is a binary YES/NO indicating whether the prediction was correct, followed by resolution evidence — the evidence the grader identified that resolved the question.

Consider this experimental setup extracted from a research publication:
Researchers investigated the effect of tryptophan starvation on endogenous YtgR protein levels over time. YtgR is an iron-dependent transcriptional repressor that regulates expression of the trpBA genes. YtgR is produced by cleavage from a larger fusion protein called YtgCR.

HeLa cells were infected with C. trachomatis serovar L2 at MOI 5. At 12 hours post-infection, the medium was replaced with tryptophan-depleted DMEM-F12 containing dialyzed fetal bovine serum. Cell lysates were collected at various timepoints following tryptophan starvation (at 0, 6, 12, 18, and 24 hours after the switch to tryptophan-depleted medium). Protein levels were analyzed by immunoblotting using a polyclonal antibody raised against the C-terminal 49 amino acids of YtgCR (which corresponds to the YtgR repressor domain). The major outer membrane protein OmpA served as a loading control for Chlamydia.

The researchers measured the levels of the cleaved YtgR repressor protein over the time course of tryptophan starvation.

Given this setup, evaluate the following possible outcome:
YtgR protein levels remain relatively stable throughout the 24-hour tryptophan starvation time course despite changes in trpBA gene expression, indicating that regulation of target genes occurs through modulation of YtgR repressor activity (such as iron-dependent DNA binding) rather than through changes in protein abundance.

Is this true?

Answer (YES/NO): NO